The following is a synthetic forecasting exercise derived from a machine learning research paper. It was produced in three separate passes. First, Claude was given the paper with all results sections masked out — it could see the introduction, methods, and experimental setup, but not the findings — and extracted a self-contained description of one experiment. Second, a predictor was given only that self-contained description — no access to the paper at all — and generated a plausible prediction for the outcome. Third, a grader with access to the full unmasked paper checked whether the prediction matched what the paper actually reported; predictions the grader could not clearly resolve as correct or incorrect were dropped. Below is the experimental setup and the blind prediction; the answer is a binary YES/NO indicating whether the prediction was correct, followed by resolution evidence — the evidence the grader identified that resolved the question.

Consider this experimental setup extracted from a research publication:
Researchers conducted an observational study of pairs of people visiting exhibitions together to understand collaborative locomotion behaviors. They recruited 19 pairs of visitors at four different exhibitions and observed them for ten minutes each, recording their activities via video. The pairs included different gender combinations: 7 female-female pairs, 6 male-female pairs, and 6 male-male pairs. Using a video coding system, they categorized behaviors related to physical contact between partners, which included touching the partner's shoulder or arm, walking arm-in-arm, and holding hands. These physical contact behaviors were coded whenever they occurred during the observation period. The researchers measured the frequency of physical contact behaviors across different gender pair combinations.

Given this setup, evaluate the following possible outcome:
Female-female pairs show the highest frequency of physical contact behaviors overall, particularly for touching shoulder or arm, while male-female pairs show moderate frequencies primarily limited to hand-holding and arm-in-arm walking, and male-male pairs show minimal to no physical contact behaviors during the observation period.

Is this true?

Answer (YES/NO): NO